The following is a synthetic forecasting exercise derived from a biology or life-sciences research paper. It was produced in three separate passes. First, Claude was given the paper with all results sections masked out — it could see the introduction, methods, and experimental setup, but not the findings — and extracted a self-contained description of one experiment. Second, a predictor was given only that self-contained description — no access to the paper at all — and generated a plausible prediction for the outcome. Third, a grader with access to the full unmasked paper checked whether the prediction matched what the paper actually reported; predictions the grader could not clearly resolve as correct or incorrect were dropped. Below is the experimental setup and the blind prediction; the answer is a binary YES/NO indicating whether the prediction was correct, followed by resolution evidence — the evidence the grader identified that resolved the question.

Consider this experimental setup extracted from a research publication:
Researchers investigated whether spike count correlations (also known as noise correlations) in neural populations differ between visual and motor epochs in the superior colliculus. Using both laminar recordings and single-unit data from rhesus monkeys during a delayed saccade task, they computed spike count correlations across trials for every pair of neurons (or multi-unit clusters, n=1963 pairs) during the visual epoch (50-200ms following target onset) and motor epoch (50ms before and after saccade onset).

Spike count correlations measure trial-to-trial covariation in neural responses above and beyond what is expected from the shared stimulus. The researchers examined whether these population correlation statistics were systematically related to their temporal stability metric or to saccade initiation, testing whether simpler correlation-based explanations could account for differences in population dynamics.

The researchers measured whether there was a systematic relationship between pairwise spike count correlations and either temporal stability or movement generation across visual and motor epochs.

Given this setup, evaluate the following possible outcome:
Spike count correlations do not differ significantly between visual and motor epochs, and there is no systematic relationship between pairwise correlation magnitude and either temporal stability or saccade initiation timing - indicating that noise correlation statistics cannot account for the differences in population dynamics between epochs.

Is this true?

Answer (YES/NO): NO